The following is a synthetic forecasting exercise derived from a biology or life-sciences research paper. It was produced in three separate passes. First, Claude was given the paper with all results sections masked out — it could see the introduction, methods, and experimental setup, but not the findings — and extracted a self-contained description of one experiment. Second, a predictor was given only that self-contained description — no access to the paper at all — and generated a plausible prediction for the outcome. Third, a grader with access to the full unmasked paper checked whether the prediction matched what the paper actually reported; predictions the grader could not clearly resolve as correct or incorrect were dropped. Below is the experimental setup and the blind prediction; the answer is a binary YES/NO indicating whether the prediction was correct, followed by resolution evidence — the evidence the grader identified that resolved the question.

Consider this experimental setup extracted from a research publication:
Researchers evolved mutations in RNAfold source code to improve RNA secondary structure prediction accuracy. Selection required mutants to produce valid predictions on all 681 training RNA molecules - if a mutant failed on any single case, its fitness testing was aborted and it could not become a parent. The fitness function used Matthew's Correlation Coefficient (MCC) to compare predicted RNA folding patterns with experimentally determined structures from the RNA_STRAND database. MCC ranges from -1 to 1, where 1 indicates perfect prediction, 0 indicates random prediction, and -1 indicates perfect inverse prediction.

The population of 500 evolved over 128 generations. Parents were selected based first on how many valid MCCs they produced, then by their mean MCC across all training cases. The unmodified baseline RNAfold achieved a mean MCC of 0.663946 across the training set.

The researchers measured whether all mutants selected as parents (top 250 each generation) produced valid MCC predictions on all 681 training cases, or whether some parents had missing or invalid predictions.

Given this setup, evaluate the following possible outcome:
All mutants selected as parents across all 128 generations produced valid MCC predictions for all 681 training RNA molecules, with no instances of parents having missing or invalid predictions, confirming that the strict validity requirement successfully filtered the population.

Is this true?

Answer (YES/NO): YES